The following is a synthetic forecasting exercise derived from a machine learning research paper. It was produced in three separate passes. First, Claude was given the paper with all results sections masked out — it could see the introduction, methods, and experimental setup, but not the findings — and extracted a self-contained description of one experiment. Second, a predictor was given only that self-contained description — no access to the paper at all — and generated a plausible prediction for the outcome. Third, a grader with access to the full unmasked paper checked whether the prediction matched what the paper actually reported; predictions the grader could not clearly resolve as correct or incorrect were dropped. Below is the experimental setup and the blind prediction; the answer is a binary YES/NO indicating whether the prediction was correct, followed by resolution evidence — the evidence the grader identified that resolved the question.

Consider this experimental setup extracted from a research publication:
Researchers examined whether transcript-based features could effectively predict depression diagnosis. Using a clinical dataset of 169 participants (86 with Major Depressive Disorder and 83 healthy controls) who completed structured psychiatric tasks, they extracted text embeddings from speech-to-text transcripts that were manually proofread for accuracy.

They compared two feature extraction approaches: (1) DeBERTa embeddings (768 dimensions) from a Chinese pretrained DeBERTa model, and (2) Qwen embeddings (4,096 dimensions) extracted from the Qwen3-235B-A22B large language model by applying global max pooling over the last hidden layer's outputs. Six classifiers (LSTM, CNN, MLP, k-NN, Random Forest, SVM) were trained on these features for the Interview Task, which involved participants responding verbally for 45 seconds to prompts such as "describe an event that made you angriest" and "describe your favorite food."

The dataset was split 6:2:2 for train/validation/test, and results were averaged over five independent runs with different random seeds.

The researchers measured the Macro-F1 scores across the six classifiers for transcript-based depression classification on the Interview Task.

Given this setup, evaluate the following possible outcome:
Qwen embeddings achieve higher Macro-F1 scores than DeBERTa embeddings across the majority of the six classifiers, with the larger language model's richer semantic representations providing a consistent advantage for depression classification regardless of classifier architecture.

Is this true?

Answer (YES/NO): YES